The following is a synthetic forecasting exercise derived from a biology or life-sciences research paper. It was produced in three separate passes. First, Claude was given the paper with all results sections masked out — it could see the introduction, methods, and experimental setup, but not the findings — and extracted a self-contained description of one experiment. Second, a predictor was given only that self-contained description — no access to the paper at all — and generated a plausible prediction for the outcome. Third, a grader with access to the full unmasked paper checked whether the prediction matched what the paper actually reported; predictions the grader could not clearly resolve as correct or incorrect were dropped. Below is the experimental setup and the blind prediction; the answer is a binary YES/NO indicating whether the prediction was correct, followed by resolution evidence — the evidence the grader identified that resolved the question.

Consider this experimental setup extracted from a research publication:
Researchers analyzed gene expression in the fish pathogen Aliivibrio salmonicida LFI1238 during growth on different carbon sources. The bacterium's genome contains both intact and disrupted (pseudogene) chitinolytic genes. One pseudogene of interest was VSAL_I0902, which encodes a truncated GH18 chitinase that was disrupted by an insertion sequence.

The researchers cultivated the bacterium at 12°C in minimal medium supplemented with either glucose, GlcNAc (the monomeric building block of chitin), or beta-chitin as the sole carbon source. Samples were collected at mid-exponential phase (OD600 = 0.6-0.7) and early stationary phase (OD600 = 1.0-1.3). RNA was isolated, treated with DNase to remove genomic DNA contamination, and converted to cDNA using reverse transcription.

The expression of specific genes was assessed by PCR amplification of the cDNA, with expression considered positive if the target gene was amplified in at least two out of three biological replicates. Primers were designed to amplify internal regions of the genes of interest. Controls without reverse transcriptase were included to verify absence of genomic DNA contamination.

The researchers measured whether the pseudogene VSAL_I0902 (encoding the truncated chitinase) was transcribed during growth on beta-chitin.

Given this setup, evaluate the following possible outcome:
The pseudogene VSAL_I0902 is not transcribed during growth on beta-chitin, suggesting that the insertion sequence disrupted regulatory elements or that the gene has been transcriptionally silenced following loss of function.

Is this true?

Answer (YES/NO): NO